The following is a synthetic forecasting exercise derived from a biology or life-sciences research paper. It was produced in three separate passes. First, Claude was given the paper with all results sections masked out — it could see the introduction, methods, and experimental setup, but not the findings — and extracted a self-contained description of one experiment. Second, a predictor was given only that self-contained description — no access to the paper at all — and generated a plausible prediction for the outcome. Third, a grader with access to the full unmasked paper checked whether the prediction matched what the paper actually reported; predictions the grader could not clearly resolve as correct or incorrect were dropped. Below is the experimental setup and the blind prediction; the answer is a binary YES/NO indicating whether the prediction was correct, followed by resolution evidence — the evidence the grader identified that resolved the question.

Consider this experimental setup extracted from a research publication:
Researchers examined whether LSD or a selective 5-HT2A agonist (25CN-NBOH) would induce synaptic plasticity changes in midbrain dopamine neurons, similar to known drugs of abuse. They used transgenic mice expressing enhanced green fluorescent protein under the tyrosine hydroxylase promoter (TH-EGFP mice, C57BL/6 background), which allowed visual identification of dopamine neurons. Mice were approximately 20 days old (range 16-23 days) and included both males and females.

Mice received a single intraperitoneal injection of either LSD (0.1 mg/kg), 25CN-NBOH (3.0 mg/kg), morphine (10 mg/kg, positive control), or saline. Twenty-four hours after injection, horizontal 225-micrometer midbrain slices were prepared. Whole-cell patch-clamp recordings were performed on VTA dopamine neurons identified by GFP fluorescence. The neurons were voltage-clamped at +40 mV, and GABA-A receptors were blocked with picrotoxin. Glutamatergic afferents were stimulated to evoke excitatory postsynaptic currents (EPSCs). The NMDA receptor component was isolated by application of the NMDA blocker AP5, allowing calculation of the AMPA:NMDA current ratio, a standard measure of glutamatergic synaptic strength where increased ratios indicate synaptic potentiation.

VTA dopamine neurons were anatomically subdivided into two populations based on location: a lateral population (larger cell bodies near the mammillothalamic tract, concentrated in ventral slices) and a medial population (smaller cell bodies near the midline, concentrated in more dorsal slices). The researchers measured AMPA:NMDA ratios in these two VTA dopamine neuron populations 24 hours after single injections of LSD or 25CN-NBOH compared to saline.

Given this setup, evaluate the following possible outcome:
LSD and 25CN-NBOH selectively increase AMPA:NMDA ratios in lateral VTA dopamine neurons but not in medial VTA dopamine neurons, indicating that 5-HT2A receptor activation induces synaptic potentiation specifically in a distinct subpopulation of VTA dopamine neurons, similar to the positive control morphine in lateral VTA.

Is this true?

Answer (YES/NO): NO